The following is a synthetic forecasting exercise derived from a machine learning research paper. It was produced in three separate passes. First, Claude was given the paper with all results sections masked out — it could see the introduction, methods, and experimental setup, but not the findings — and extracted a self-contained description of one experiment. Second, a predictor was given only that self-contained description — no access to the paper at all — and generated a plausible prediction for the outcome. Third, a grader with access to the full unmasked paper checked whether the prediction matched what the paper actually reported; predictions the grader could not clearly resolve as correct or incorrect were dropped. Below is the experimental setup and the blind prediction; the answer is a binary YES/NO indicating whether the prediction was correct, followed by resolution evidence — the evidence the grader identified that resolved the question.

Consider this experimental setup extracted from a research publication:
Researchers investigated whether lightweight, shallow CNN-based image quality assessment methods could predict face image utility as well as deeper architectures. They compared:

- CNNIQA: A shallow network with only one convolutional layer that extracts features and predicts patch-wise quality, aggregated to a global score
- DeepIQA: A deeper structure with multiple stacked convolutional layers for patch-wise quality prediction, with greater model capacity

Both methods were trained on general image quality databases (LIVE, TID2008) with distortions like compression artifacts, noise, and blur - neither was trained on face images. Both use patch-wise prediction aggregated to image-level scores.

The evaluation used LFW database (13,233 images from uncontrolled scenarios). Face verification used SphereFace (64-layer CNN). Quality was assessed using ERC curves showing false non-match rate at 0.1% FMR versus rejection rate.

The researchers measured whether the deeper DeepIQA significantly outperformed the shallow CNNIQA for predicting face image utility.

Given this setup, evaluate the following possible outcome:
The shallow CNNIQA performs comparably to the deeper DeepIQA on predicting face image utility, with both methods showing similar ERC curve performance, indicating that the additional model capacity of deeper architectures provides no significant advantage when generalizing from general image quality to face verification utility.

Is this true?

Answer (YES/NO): NO